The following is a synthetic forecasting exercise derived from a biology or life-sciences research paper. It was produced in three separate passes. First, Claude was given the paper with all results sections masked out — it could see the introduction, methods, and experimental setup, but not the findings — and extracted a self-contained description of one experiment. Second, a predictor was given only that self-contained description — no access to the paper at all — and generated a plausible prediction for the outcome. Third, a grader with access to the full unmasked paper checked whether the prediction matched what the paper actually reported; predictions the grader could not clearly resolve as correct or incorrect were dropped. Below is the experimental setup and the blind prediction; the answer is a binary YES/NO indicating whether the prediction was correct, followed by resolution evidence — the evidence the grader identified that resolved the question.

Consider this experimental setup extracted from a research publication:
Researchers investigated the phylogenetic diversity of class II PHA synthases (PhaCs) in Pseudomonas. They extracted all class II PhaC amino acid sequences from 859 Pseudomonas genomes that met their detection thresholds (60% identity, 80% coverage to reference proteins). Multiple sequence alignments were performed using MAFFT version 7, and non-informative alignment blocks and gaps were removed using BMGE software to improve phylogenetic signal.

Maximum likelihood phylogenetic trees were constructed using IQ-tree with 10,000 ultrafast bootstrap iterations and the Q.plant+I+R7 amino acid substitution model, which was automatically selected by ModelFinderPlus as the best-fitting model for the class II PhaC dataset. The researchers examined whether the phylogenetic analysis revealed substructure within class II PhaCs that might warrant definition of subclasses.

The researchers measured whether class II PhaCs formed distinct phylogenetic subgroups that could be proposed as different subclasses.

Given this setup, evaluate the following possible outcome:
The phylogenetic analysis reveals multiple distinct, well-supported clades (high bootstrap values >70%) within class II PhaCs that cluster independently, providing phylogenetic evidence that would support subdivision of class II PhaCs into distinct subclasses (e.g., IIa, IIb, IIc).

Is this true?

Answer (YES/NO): YES